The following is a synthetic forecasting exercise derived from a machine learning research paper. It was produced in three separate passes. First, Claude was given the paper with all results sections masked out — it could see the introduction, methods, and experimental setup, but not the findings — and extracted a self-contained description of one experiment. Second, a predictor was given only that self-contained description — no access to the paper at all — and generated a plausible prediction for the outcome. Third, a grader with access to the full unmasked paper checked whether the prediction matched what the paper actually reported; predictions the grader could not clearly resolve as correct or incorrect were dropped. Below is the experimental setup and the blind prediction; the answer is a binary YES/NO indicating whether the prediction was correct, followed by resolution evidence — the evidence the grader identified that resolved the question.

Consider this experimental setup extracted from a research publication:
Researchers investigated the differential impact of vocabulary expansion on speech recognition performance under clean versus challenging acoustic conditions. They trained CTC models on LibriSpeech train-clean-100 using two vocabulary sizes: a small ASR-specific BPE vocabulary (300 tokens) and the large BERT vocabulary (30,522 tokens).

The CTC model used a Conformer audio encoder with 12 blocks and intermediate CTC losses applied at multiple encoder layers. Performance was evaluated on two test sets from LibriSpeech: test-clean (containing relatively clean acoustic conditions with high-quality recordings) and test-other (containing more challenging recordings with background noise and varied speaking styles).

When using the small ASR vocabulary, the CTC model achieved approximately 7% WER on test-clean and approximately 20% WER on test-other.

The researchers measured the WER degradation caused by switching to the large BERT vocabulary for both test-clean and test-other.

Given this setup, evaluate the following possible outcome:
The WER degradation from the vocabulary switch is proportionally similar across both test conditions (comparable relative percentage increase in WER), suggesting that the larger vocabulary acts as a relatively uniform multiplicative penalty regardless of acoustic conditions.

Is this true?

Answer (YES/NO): NO